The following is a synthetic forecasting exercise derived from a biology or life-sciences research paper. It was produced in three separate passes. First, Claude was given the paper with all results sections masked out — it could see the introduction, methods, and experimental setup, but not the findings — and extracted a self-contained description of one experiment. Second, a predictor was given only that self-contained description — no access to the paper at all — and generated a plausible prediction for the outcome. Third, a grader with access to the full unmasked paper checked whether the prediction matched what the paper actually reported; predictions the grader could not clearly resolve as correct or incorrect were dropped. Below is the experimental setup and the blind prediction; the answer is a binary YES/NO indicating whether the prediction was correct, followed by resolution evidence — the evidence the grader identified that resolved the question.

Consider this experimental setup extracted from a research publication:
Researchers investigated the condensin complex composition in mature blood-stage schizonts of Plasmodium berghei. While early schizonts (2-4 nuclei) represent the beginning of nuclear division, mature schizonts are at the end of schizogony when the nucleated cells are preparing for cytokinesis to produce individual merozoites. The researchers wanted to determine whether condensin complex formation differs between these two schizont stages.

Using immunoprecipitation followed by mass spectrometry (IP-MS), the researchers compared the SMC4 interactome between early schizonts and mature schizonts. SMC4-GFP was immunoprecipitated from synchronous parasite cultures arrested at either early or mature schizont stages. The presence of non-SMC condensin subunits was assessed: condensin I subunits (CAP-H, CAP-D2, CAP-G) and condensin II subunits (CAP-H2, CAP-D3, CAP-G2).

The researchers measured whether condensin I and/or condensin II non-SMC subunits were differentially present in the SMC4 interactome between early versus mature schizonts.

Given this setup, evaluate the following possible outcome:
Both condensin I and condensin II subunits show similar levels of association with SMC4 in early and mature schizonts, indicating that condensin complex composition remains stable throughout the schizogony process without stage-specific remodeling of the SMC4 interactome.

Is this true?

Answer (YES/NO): NO